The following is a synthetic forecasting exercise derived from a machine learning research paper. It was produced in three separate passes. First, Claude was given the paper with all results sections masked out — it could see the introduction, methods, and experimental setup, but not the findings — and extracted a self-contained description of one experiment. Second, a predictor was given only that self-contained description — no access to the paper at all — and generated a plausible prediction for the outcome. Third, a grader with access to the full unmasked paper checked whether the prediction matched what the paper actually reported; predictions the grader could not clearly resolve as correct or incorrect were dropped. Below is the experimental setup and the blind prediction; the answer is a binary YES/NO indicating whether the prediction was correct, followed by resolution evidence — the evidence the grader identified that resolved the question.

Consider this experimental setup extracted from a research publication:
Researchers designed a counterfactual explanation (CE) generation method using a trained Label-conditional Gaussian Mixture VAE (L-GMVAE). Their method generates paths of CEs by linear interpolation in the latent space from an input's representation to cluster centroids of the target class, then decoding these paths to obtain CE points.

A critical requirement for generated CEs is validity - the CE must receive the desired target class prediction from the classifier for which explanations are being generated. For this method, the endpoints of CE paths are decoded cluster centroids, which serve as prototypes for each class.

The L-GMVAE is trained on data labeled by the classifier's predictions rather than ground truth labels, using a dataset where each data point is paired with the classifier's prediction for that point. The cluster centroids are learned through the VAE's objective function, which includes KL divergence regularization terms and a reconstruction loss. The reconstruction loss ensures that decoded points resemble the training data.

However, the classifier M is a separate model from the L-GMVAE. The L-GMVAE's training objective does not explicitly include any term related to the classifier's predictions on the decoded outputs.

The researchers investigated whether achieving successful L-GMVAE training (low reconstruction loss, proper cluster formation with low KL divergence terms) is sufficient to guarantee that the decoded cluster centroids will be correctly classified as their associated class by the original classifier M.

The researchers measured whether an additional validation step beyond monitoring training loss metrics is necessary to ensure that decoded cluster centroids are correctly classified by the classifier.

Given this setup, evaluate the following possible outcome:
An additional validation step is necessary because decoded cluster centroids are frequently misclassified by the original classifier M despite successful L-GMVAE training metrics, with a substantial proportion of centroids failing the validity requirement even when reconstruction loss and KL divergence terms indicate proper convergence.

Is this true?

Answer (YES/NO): NO